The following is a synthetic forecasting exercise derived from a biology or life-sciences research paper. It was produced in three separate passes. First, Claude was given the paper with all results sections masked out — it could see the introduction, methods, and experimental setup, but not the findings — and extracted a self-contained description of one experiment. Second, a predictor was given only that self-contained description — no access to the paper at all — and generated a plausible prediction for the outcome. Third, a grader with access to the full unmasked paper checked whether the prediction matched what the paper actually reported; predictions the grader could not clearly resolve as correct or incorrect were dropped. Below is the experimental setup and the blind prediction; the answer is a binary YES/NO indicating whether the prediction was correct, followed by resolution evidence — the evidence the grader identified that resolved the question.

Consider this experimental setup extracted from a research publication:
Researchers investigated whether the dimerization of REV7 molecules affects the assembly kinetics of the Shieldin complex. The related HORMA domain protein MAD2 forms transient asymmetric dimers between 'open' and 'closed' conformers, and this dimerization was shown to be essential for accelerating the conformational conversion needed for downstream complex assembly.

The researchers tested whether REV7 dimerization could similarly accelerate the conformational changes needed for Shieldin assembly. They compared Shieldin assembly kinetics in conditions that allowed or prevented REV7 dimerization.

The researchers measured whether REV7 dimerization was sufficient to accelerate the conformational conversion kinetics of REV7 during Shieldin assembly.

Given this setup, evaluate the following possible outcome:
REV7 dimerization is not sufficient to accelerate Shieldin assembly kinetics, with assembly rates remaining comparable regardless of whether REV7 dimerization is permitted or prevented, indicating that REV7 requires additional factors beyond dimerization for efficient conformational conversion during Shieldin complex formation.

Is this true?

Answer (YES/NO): YES